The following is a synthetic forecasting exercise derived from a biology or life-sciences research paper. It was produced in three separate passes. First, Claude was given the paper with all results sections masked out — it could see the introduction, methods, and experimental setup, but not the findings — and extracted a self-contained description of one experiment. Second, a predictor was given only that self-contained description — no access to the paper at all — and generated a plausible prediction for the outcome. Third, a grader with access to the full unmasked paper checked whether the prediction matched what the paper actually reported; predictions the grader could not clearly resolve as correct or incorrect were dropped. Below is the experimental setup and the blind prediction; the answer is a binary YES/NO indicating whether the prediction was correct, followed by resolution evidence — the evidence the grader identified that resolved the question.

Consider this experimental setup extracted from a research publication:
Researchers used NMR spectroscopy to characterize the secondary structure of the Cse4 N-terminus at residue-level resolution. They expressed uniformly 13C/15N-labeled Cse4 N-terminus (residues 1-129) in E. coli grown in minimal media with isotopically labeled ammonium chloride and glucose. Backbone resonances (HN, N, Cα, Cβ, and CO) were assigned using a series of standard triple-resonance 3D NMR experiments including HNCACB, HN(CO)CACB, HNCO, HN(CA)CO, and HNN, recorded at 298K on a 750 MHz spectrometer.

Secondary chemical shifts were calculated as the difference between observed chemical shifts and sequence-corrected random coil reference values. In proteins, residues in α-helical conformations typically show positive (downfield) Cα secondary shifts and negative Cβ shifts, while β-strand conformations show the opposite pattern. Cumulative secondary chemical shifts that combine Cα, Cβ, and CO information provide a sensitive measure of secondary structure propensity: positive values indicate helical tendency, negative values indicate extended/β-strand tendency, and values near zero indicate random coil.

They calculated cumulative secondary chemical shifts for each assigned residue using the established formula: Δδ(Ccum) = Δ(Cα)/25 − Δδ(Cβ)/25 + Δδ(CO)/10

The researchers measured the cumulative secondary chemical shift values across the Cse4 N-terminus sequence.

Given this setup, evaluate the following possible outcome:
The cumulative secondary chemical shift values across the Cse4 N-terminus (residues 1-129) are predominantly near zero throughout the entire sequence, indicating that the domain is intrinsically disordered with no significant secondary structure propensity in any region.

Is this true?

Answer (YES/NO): NO